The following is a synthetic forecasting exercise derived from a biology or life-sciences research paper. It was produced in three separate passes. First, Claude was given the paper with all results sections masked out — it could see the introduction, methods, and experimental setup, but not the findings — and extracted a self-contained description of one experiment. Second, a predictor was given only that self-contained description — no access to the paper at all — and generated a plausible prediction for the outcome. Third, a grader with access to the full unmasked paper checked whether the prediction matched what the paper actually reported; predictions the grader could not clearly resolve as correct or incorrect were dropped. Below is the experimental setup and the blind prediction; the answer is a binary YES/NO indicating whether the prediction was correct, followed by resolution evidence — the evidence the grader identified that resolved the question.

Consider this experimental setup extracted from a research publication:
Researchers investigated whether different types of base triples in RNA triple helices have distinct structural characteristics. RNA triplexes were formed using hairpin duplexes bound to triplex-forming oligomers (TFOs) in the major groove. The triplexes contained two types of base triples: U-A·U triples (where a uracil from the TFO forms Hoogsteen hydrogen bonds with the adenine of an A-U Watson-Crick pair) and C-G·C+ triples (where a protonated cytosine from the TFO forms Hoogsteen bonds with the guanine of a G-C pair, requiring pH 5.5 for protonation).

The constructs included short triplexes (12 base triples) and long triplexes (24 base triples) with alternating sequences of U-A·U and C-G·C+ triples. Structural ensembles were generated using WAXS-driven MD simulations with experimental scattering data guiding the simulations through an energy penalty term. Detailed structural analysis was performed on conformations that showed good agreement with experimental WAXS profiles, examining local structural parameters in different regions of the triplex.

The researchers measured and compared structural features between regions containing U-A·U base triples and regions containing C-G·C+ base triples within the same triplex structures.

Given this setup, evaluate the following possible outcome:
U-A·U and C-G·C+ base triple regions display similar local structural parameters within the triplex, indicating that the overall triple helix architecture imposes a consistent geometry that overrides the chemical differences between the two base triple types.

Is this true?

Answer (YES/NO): NO